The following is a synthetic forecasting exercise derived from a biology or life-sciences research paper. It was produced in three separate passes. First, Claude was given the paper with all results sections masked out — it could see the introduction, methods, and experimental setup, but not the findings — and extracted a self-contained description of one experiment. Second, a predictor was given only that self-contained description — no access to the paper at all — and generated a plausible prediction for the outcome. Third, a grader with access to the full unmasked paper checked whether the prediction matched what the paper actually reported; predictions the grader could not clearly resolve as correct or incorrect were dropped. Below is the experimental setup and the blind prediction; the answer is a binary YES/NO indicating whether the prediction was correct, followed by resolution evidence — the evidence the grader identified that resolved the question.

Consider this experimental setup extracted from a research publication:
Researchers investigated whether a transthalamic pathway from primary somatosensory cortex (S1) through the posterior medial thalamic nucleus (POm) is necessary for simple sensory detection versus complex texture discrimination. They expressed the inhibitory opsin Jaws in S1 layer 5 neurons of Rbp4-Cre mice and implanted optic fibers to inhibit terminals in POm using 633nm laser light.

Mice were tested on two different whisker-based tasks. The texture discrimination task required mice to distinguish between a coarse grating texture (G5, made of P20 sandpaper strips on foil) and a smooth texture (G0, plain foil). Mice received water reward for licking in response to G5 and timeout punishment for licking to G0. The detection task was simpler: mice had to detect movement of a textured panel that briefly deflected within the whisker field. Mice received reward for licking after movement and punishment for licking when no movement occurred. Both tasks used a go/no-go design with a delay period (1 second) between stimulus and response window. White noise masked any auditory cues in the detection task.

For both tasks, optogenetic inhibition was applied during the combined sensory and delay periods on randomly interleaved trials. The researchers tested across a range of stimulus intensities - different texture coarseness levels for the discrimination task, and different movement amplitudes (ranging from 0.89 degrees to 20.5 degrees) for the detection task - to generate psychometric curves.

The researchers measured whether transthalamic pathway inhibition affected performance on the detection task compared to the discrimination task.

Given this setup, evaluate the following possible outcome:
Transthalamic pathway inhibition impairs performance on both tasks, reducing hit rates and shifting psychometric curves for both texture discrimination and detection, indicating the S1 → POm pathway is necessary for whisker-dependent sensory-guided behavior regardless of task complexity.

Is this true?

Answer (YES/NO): NO